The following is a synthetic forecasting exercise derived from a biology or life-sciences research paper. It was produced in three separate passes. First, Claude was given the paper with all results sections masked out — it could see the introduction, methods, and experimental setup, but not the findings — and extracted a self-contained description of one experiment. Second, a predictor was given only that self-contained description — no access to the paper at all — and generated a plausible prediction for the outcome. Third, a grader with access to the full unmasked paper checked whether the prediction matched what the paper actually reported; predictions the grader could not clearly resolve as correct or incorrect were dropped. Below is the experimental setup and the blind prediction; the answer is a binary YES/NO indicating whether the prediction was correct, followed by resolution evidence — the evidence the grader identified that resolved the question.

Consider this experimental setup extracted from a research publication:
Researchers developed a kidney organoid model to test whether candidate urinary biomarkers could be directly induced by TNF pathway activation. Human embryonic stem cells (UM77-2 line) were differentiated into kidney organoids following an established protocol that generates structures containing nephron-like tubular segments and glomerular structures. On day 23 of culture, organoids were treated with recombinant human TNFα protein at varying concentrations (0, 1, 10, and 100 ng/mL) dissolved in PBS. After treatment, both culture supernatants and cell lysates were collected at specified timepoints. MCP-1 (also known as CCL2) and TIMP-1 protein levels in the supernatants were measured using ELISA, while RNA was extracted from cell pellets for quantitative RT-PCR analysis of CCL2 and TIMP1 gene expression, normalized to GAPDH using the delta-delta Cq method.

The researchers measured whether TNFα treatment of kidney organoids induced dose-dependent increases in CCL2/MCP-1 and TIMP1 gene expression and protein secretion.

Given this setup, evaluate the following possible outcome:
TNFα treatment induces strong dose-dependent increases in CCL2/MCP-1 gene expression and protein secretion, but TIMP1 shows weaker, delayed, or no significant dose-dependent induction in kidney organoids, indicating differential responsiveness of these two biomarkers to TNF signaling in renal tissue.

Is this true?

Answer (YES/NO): NO